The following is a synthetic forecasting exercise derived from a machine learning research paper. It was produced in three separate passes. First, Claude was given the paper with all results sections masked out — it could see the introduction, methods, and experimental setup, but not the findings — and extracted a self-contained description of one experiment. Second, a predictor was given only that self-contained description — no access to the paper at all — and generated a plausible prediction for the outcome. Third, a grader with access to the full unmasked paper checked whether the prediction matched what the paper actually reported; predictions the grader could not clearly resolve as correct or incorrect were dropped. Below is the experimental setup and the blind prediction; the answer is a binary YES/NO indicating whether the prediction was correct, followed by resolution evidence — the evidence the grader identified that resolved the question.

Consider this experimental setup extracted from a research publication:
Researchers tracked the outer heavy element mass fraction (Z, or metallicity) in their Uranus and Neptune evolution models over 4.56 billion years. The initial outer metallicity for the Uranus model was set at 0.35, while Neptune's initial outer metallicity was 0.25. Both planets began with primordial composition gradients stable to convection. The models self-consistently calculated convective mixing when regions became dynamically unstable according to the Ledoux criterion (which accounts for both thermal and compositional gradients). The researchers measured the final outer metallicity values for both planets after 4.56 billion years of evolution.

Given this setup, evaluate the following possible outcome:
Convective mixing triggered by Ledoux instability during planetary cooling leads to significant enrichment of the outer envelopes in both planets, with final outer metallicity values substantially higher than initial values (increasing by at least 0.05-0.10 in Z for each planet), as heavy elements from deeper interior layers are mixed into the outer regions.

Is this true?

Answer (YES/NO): NO